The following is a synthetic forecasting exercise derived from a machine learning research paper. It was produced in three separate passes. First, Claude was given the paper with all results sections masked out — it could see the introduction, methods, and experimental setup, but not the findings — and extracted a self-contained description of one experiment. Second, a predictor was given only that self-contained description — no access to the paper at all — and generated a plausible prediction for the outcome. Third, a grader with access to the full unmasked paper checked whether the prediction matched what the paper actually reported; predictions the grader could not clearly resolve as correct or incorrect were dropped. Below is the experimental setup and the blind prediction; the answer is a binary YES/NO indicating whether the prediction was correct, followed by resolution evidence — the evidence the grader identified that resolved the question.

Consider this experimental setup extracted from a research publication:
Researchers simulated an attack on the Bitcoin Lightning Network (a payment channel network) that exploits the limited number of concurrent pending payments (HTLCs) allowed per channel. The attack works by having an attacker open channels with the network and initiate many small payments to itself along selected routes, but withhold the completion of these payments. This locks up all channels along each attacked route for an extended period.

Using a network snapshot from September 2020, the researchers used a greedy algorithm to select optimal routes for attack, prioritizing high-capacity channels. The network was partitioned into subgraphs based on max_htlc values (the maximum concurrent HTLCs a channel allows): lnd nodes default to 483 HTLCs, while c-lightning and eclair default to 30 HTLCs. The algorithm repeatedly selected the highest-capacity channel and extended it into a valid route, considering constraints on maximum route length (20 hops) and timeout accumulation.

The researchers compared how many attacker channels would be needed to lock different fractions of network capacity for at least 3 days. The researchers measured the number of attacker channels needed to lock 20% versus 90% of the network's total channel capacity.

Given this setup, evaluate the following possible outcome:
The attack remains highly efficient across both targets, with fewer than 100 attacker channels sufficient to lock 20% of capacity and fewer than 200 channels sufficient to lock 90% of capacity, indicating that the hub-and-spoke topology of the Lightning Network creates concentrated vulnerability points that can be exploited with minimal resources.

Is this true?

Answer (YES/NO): NO